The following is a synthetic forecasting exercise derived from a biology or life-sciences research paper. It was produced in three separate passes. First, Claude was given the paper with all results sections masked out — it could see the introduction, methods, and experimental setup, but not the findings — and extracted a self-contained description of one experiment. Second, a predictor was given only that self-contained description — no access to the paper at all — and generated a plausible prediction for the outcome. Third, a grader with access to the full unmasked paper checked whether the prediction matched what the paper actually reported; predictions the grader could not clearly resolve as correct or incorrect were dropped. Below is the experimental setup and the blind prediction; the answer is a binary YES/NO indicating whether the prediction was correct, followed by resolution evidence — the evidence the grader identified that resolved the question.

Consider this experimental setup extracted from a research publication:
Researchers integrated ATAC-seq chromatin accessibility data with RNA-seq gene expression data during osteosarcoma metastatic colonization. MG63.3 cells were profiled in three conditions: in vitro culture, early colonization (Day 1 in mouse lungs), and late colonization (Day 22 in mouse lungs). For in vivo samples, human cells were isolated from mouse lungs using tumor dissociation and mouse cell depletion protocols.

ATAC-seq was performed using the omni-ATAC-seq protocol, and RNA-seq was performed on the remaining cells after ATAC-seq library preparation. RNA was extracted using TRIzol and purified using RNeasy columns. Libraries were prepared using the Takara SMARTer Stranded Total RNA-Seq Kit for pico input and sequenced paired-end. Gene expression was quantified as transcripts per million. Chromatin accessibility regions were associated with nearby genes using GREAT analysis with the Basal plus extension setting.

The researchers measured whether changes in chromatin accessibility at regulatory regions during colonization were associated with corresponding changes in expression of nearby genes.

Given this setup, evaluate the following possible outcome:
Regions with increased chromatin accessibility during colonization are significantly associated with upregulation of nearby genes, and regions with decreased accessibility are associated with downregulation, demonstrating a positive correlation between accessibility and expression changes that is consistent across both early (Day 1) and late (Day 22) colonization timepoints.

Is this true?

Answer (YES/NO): NO